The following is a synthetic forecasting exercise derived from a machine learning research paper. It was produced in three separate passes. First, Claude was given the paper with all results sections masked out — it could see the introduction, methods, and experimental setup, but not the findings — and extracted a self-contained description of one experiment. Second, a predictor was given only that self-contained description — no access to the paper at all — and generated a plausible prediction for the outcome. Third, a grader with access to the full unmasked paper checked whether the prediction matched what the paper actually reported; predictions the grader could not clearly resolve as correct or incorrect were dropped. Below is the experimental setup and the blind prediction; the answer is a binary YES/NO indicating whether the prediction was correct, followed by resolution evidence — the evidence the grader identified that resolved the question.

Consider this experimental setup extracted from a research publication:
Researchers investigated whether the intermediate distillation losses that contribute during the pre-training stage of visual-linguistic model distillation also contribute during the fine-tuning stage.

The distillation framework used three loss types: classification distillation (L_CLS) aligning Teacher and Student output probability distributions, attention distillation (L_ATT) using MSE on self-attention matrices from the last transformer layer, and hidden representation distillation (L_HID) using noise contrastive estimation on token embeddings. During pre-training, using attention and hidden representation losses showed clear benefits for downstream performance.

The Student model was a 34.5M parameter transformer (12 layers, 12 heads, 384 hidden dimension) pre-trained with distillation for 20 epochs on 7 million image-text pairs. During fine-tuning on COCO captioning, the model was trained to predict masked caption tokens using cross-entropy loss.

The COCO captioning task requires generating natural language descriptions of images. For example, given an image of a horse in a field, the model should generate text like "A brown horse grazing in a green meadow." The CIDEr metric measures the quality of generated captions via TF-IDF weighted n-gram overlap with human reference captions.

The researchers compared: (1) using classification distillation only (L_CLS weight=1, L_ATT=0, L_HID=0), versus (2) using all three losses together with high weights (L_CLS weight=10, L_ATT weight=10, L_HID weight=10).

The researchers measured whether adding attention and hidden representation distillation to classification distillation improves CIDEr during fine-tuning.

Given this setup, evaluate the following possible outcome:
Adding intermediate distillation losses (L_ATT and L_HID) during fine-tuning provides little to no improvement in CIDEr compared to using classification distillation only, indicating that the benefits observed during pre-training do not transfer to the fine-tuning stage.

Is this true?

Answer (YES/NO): YES